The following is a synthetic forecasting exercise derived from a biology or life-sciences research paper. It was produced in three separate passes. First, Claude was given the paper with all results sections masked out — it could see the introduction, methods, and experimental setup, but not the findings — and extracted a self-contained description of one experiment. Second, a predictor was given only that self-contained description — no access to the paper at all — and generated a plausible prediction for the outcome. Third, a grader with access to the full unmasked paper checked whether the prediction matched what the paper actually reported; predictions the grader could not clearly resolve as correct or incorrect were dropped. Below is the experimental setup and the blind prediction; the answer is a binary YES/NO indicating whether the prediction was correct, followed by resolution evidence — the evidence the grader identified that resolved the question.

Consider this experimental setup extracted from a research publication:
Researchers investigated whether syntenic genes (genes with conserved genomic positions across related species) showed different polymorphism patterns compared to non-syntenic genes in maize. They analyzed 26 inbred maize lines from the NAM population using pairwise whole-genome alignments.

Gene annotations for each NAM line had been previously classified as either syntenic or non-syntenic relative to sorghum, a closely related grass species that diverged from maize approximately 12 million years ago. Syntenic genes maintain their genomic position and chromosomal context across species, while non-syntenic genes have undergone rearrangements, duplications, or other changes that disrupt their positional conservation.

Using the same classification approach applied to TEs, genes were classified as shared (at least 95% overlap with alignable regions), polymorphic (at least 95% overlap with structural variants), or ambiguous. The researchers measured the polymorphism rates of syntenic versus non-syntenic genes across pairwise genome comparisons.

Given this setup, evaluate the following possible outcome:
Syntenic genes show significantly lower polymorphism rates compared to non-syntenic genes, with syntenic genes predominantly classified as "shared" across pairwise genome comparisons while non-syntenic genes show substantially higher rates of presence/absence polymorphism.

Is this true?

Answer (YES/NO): YES